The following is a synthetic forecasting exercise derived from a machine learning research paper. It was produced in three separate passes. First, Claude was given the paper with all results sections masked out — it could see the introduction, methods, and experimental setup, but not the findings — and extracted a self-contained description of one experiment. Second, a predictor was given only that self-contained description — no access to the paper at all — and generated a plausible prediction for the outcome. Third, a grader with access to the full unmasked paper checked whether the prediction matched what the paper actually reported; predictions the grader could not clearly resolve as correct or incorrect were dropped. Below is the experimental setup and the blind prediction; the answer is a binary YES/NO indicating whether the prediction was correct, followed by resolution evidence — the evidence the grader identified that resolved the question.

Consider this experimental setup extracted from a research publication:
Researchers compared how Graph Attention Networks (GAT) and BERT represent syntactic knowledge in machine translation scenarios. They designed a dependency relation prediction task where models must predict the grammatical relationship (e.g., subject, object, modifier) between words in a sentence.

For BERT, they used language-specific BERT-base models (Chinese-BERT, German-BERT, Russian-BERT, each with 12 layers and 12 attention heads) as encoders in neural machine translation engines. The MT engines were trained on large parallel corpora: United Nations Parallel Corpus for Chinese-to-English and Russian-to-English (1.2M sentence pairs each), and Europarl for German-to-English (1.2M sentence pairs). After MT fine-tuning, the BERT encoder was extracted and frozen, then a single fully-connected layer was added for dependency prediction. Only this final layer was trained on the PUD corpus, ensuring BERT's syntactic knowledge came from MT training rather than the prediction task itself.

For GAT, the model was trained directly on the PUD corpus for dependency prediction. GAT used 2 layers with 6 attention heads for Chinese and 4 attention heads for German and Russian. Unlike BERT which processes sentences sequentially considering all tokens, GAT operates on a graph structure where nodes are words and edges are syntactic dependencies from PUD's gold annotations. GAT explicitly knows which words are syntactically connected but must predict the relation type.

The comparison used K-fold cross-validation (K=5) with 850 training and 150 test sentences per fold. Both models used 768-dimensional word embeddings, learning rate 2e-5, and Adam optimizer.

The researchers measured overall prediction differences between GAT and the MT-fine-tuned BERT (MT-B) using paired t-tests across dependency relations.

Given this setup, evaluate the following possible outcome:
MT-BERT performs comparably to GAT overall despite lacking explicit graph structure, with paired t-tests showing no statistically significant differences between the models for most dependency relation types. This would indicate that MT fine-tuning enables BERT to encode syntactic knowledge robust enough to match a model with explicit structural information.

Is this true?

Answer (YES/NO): NO